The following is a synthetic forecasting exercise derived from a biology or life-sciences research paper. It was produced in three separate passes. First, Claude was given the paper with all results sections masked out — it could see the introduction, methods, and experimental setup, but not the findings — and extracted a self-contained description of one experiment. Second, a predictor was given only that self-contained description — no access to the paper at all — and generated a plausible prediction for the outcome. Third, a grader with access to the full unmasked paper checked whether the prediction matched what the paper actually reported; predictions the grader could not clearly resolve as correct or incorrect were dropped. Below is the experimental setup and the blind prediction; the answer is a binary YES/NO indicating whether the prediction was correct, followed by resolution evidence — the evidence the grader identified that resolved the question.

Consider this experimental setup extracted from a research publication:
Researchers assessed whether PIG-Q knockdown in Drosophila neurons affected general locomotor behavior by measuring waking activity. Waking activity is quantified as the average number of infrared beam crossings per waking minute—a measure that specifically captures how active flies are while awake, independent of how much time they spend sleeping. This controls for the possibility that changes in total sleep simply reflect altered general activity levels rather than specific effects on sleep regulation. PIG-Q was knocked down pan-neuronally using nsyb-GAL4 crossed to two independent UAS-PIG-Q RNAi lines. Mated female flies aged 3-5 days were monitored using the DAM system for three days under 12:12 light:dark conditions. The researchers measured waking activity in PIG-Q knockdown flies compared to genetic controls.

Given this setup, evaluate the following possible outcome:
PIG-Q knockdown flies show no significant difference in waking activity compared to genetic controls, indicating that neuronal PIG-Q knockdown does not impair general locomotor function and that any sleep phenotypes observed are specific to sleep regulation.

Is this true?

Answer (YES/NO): NO